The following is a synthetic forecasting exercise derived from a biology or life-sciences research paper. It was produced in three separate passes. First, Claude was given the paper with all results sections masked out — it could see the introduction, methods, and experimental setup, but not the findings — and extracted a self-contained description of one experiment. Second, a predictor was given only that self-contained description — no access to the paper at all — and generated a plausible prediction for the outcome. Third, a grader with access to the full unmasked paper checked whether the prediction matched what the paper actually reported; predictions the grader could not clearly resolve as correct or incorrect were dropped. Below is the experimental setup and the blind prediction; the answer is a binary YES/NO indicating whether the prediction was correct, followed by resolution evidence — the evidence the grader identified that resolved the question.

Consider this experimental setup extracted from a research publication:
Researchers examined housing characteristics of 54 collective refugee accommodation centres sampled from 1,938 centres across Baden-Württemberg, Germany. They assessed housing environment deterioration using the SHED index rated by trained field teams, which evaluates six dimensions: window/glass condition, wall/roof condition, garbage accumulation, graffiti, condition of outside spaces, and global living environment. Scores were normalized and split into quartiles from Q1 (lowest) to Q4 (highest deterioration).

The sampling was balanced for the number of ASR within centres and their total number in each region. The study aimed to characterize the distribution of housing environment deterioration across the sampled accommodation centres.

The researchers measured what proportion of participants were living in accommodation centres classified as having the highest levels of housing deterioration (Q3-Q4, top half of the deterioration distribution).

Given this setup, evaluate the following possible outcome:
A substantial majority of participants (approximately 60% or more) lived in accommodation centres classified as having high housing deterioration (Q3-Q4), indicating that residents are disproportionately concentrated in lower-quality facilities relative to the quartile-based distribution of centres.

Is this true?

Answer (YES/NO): NO